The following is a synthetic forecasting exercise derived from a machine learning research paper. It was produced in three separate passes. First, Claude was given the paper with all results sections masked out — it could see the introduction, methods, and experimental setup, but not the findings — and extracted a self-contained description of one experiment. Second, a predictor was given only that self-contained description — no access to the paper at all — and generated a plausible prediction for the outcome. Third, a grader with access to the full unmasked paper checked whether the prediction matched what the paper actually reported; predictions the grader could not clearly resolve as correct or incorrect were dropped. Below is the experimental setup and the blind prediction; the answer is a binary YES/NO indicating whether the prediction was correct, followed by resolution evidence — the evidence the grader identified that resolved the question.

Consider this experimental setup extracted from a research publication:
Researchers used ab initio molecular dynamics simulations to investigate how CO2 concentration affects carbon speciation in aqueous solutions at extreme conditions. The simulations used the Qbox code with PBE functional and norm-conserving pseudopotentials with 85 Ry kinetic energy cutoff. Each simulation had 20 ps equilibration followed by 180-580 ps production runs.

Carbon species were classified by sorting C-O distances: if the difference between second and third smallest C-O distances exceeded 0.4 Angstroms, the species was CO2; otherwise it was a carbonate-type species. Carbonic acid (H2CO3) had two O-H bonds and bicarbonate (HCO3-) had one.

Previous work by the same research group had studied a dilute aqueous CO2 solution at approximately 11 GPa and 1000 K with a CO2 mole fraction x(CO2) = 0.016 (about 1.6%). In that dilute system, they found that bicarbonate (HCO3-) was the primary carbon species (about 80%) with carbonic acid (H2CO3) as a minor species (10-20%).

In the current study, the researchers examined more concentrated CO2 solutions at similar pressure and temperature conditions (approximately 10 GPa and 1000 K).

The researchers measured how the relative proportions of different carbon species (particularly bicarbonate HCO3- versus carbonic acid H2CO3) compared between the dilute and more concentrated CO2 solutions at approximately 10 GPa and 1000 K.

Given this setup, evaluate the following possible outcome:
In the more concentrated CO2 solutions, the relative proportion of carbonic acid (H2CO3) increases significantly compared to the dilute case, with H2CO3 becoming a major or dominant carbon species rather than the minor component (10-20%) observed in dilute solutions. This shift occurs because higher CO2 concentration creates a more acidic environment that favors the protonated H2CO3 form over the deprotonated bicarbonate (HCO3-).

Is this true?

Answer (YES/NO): YES